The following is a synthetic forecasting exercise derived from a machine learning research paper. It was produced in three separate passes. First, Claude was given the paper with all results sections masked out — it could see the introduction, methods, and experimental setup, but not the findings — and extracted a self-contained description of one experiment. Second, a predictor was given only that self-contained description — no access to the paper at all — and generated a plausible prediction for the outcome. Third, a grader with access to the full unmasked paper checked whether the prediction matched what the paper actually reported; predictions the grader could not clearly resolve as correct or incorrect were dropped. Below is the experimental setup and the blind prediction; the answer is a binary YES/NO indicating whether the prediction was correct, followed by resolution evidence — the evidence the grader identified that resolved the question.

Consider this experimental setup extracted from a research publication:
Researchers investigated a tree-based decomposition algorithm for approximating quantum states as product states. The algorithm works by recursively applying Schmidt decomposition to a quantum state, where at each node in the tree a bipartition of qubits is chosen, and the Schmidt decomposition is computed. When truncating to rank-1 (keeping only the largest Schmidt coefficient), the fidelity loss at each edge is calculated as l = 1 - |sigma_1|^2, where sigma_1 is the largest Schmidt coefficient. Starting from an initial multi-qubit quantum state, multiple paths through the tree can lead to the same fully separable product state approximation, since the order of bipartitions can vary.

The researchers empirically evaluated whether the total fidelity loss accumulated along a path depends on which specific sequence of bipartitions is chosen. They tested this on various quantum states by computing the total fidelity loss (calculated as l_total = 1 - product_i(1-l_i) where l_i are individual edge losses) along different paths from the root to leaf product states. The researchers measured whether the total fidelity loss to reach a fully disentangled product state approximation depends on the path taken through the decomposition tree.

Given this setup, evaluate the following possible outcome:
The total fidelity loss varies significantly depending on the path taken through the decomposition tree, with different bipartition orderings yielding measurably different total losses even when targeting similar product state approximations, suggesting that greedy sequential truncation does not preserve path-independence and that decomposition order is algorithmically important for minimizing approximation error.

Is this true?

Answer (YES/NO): NO